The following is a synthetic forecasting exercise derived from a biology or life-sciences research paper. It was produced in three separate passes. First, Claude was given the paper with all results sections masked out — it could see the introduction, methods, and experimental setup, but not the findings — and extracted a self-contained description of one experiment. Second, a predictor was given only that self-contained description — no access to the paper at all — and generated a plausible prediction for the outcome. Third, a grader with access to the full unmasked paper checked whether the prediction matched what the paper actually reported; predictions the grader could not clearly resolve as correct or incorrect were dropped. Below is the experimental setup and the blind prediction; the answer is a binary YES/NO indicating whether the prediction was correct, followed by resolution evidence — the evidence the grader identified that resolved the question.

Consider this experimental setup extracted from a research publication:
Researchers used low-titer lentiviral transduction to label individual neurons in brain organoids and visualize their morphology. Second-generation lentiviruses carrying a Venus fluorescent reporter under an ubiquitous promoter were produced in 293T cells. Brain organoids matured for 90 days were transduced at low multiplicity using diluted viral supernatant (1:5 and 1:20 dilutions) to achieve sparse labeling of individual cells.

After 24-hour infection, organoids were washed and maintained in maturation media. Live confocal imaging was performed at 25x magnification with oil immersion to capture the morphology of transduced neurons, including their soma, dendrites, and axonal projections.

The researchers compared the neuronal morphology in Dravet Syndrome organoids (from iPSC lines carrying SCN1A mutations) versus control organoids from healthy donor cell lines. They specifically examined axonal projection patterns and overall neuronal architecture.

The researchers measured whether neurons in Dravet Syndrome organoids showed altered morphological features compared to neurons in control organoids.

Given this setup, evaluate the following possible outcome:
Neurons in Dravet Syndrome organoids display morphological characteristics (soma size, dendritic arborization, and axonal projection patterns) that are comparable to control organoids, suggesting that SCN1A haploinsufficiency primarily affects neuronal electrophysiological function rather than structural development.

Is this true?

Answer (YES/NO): YES